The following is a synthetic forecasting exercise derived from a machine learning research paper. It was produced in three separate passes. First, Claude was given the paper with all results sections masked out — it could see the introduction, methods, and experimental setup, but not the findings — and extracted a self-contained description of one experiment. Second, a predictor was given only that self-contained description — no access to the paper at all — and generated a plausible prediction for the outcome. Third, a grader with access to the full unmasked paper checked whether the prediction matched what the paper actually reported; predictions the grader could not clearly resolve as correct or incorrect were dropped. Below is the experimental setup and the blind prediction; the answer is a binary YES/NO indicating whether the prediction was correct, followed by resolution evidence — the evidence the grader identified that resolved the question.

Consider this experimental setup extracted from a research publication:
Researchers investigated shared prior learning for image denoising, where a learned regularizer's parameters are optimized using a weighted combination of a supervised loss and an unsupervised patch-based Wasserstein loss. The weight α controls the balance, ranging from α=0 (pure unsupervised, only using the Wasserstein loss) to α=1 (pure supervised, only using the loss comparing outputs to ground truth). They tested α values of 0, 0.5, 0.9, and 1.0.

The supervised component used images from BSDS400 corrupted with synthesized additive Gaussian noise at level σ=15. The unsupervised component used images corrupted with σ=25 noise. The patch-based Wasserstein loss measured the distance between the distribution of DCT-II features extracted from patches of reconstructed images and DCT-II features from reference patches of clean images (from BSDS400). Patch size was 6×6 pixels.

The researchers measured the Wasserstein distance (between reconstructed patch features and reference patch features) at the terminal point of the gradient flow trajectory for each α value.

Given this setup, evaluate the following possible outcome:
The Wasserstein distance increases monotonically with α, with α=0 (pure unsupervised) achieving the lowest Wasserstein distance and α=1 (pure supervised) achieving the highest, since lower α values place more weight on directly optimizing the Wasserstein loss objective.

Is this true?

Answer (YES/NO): NO